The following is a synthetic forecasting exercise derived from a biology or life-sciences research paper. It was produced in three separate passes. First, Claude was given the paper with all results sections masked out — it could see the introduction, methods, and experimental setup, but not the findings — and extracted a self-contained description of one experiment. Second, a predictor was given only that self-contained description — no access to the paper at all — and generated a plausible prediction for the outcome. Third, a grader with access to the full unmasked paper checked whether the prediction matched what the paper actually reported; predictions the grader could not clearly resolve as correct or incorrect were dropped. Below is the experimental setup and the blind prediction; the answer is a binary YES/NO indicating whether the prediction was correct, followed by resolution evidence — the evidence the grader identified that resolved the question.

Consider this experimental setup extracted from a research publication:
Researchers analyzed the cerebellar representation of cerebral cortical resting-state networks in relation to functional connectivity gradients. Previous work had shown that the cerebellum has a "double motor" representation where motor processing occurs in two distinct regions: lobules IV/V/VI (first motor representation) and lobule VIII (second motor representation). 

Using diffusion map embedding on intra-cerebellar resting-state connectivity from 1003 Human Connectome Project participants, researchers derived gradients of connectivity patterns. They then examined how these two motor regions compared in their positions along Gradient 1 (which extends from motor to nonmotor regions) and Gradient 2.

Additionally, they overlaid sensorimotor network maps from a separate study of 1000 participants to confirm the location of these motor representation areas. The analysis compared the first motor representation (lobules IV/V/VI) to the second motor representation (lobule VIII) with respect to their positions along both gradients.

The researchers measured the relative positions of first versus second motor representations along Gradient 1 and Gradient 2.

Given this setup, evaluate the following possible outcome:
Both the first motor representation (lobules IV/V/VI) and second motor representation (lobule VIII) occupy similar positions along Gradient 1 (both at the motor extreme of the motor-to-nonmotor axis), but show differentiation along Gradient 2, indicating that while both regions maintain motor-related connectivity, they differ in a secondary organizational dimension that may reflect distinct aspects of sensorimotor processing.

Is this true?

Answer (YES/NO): NO